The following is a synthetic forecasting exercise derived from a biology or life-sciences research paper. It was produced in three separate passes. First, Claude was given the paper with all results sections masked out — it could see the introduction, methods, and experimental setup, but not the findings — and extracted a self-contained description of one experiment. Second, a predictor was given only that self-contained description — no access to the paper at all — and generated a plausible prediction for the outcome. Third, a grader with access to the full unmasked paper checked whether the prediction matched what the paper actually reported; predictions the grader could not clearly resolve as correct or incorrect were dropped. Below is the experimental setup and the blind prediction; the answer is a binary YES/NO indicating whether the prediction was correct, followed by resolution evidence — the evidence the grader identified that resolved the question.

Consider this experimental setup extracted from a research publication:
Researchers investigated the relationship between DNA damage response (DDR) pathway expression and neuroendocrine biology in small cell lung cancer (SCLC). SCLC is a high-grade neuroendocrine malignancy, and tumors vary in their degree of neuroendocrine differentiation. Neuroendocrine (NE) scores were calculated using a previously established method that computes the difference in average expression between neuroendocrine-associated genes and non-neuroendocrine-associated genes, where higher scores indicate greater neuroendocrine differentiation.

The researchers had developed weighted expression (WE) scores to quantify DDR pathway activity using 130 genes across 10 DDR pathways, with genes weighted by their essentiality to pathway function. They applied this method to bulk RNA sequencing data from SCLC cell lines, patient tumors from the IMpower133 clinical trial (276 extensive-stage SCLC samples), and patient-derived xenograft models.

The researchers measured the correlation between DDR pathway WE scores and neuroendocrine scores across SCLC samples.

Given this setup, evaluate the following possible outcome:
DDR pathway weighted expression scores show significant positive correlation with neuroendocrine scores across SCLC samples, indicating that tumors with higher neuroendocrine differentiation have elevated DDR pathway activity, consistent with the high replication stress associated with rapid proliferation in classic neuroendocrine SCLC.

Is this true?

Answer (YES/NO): YES